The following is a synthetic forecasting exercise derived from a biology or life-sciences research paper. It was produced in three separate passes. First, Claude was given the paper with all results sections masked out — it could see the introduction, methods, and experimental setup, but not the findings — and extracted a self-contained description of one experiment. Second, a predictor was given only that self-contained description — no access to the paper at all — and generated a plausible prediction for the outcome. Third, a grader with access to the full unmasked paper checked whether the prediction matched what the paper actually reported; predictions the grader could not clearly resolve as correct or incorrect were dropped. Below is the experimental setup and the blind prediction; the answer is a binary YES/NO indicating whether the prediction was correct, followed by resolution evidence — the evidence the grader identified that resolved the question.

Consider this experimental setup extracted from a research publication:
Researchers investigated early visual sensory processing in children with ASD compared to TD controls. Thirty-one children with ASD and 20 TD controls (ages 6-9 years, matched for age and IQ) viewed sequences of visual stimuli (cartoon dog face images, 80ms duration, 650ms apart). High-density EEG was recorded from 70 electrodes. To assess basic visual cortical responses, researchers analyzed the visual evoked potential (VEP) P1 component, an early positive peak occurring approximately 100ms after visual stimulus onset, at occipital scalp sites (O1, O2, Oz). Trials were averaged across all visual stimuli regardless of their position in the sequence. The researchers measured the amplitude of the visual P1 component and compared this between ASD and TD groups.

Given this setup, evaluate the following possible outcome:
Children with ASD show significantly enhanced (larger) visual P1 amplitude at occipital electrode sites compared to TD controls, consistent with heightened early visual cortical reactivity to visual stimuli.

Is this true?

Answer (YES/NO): NO